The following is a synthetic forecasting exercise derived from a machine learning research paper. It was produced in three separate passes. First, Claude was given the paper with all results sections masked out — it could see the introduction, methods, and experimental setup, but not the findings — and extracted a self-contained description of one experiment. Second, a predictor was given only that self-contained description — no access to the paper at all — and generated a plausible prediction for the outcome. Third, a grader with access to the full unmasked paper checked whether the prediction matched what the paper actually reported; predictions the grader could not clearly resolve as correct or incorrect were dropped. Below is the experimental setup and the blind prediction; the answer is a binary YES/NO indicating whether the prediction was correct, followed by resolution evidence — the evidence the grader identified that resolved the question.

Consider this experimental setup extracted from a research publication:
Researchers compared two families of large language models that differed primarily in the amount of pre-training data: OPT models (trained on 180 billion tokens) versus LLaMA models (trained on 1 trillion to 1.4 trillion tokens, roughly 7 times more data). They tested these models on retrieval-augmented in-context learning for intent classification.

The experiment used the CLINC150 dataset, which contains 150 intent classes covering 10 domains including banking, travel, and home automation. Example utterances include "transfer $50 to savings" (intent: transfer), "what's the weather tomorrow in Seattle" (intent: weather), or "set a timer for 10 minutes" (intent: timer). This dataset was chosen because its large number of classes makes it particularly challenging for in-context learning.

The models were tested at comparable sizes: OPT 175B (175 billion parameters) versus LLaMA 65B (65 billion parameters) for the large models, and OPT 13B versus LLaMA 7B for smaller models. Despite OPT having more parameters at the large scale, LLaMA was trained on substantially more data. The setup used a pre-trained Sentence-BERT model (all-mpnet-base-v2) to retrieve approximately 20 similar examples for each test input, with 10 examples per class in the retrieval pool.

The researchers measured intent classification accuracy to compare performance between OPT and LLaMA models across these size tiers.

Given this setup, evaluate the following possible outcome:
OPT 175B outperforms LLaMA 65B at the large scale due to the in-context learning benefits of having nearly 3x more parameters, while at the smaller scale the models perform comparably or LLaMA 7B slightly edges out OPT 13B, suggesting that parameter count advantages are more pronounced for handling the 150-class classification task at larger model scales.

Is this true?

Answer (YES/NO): NO